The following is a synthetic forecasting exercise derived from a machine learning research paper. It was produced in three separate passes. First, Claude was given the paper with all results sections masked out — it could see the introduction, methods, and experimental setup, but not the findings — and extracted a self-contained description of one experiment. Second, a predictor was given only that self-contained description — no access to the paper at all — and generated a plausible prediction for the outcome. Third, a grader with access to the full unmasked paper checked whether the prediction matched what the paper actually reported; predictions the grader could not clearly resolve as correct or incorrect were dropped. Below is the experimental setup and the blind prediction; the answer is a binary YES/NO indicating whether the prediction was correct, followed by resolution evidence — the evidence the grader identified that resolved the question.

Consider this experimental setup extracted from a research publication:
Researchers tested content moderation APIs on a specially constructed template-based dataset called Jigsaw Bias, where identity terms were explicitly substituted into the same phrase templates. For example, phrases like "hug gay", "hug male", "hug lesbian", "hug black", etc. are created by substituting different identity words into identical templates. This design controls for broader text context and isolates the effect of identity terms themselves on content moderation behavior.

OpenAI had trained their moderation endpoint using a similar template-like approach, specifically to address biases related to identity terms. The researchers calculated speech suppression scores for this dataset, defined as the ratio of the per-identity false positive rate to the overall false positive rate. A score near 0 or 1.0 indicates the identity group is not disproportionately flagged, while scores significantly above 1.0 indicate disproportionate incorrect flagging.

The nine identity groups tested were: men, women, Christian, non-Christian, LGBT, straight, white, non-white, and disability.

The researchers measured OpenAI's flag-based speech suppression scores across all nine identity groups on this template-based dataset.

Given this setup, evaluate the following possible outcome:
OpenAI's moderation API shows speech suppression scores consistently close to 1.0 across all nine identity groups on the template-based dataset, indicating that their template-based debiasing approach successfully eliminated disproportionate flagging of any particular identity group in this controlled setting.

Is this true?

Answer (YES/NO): NO